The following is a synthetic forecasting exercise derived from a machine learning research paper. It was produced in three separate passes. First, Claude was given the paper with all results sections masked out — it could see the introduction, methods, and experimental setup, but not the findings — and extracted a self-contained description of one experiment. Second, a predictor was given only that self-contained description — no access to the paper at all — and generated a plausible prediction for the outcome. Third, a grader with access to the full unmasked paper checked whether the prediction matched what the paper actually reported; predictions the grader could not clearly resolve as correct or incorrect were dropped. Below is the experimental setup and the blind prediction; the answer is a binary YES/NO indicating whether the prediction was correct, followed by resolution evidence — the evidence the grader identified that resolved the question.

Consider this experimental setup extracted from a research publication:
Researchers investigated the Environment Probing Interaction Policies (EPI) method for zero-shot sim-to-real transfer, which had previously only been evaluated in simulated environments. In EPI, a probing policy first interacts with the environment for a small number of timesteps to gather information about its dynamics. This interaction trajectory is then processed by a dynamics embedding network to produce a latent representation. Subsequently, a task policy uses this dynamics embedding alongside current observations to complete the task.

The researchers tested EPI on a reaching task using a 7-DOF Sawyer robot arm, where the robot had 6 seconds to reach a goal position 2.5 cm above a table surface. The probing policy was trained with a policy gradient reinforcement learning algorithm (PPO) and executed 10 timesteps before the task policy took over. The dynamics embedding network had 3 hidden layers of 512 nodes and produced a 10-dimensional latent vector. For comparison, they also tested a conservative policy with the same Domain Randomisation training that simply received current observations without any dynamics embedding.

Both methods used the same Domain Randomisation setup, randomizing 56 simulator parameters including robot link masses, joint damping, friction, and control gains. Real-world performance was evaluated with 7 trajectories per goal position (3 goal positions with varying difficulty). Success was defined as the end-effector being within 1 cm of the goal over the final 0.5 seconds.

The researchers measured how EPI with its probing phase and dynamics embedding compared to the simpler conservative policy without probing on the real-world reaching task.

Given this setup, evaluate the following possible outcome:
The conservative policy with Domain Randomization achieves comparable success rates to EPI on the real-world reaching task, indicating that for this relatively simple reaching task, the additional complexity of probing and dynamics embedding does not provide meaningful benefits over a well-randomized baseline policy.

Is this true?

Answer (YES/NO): YES